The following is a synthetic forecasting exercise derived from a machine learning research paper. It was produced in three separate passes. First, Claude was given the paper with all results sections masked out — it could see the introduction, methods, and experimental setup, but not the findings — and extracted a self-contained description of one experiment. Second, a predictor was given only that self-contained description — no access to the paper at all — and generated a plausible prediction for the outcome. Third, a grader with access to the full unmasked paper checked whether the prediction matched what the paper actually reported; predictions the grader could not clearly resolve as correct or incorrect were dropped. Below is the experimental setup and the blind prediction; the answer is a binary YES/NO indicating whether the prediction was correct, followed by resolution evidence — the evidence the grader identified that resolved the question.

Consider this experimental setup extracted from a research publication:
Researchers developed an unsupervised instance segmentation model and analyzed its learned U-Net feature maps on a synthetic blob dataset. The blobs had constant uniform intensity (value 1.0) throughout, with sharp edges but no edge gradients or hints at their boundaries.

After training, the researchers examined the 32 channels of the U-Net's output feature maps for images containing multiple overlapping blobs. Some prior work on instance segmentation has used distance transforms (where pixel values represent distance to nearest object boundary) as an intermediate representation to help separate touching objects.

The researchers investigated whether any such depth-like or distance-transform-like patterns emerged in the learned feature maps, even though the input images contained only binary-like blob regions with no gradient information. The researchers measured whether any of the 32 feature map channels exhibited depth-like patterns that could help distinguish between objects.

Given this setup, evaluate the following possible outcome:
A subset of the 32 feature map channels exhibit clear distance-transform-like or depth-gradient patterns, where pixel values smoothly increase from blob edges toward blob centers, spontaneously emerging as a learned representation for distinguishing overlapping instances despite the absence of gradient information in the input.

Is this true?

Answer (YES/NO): YES